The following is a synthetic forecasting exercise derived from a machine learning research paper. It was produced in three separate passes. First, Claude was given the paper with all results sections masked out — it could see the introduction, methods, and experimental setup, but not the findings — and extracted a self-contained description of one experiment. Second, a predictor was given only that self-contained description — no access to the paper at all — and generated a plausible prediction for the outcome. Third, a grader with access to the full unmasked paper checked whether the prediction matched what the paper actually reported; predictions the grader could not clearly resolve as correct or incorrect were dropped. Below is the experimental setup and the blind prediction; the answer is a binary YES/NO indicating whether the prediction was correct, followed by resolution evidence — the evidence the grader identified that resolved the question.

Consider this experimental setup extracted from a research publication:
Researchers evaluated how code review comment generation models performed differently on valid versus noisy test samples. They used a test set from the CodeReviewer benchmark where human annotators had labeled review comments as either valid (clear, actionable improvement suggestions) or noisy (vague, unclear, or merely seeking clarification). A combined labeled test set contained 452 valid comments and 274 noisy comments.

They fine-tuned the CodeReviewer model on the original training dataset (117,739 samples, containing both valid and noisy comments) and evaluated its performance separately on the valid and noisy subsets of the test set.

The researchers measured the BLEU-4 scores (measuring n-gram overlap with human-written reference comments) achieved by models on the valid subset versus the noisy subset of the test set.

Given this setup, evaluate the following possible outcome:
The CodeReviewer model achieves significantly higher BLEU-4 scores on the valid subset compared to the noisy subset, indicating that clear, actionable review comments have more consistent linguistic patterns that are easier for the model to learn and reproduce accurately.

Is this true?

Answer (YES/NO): YES